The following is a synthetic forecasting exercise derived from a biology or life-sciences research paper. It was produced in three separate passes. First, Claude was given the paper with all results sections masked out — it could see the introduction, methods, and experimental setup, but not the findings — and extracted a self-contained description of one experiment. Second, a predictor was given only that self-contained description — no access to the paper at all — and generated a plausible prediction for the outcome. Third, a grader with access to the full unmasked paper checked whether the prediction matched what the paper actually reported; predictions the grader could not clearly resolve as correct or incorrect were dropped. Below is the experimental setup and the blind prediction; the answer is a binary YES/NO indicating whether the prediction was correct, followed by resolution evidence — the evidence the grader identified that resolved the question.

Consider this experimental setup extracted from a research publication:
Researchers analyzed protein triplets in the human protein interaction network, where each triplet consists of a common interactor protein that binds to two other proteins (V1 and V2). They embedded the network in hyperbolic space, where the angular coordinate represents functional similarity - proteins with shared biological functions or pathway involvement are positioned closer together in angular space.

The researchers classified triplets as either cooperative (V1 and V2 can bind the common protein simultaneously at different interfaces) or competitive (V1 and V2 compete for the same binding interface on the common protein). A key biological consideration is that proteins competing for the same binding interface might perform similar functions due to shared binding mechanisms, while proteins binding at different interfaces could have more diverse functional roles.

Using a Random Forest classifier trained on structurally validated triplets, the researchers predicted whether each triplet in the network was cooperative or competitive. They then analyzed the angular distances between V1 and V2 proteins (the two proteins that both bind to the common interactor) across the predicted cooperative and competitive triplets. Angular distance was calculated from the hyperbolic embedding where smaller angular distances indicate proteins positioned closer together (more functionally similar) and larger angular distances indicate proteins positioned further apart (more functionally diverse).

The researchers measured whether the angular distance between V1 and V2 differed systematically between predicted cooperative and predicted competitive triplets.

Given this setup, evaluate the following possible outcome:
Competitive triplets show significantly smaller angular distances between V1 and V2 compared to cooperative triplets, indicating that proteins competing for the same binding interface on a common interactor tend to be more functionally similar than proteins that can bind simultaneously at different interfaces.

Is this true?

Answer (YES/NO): YES